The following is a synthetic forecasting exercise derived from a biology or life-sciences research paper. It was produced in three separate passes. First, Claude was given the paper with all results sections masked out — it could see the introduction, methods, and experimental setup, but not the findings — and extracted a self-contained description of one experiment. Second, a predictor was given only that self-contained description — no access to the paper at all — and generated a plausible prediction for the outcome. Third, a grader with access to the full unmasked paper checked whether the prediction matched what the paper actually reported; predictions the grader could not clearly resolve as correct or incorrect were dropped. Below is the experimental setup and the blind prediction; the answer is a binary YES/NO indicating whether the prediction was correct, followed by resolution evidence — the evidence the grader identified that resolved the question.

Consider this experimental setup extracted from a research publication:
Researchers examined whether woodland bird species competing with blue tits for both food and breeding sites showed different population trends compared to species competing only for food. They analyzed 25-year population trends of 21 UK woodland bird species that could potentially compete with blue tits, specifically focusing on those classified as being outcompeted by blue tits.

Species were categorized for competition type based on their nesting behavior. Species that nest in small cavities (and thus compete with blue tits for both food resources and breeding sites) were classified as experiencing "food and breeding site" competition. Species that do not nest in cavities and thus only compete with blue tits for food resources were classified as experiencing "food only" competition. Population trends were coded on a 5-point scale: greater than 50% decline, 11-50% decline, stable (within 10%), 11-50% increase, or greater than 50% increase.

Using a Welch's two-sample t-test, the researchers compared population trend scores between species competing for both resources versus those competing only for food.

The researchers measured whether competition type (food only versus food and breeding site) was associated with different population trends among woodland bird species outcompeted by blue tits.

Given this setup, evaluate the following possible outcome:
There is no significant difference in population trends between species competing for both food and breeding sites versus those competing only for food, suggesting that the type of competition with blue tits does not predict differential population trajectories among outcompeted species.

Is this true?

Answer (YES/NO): YES